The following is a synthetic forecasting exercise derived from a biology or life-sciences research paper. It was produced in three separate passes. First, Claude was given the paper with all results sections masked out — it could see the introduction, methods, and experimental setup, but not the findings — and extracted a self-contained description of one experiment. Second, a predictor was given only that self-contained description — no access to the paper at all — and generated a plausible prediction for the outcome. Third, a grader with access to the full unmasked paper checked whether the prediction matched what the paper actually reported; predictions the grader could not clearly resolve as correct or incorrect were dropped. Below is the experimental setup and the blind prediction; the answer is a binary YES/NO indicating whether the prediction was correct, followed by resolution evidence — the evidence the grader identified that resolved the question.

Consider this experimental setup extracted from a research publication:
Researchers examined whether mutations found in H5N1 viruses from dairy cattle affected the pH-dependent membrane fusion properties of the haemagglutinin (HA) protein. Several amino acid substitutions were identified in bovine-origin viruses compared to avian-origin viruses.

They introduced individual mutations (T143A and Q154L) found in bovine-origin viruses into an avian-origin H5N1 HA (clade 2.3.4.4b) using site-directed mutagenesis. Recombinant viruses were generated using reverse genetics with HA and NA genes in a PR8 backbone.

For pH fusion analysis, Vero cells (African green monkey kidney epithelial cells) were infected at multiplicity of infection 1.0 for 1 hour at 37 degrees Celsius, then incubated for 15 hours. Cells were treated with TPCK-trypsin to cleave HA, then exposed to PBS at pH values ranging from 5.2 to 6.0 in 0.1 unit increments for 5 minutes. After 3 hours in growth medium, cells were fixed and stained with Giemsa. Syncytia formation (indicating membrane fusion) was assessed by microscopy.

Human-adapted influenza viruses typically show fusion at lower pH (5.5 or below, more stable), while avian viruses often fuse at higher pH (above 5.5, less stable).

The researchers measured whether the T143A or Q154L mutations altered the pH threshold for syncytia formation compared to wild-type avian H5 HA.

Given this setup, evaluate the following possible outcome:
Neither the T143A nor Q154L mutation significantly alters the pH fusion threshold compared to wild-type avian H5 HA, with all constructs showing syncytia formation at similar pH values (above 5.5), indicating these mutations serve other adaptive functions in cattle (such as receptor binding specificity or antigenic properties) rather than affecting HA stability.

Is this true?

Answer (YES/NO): YES